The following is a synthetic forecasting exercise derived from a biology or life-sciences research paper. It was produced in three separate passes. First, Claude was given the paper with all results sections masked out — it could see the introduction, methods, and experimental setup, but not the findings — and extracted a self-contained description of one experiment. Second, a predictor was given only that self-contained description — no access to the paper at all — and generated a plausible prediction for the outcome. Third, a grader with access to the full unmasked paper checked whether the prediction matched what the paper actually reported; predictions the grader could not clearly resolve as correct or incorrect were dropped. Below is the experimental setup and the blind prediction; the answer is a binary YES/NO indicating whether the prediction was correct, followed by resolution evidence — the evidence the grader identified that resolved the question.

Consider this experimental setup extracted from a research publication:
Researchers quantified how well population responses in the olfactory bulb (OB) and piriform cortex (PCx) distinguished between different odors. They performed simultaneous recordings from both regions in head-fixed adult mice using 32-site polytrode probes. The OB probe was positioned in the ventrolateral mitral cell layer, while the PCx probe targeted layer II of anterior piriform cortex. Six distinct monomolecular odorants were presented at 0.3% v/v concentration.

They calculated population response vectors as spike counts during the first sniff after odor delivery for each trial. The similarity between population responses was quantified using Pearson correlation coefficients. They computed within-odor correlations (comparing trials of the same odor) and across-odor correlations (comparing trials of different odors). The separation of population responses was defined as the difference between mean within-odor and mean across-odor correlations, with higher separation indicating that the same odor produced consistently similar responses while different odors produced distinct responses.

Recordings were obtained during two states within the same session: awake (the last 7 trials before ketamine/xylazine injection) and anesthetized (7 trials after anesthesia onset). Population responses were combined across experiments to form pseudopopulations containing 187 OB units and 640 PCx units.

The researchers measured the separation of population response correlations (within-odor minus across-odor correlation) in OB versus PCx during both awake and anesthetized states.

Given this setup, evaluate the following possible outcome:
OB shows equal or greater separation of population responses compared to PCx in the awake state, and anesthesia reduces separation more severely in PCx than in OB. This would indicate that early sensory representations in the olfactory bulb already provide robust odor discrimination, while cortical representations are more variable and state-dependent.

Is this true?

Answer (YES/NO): NO